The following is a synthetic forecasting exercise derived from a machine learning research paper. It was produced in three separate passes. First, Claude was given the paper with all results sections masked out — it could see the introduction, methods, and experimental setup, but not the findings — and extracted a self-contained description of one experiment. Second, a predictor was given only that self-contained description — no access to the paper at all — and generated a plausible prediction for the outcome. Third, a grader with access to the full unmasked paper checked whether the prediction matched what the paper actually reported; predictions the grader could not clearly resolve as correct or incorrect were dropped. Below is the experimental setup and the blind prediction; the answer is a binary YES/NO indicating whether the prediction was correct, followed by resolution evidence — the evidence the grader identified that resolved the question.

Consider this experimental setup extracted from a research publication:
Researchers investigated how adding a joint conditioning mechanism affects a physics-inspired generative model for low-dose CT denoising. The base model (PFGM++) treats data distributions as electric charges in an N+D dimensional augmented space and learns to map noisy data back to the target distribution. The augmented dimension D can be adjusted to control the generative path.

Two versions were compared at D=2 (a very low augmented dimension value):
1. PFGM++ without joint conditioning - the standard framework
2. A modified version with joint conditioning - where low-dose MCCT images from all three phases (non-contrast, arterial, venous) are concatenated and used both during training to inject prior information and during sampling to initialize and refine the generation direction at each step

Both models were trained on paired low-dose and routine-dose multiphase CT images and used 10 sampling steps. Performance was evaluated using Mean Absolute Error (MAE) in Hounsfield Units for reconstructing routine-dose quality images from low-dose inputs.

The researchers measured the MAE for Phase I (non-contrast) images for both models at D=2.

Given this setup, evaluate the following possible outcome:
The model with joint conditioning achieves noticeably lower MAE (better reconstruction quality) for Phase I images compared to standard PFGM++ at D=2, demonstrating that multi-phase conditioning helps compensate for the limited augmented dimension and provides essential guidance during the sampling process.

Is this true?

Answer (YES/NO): YES